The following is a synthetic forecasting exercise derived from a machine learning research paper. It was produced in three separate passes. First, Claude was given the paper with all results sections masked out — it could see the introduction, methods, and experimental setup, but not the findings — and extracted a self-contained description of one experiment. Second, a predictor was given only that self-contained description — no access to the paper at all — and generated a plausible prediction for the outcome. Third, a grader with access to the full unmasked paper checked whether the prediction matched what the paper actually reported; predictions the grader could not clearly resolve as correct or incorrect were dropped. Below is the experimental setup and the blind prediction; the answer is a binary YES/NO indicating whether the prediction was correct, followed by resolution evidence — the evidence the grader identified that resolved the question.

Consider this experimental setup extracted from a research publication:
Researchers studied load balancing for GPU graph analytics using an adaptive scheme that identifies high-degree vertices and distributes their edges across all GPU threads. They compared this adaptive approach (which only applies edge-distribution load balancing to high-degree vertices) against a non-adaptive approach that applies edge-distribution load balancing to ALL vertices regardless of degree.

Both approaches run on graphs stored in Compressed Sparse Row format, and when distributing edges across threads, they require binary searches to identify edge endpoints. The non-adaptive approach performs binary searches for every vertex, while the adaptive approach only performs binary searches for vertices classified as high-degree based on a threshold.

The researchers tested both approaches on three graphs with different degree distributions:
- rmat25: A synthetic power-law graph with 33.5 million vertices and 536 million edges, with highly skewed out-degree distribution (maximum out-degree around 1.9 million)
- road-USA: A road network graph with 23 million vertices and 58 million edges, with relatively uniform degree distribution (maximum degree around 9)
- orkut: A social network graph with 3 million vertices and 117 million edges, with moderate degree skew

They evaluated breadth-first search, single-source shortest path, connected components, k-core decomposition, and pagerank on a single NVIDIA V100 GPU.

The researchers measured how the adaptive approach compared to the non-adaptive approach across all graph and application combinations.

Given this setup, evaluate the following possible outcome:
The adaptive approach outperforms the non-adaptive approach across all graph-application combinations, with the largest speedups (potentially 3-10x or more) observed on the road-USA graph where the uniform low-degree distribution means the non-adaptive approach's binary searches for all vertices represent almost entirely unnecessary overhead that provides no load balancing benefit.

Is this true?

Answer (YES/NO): NO